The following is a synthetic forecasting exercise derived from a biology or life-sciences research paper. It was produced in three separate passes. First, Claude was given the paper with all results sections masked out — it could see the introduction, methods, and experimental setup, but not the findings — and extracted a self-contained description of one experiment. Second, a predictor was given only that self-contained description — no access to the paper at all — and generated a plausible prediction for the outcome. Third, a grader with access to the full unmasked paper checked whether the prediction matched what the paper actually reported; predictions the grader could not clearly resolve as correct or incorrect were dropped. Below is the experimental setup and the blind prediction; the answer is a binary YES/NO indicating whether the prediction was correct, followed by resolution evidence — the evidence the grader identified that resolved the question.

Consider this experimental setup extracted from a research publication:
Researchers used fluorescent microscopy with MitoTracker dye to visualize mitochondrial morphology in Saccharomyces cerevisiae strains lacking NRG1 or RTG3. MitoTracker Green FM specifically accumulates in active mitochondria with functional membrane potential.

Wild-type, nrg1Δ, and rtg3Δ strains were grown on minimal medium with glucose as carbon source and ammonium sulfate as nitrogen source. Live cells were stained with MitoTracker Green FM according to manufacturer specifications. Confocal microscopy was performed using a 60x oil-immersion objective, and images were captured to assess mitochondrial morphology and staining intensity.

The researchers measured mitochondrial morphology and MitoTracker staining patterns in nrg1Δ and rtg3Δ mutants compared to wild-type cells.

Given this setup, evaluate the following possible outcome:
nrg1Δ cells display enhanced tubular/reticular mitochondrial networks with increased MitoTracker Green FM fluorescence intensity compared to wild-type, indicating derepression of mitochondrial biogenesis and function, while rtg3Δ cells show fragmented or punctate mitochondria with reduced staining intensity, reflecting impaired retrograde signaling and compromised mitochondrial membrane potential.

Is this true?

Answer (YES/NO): NO